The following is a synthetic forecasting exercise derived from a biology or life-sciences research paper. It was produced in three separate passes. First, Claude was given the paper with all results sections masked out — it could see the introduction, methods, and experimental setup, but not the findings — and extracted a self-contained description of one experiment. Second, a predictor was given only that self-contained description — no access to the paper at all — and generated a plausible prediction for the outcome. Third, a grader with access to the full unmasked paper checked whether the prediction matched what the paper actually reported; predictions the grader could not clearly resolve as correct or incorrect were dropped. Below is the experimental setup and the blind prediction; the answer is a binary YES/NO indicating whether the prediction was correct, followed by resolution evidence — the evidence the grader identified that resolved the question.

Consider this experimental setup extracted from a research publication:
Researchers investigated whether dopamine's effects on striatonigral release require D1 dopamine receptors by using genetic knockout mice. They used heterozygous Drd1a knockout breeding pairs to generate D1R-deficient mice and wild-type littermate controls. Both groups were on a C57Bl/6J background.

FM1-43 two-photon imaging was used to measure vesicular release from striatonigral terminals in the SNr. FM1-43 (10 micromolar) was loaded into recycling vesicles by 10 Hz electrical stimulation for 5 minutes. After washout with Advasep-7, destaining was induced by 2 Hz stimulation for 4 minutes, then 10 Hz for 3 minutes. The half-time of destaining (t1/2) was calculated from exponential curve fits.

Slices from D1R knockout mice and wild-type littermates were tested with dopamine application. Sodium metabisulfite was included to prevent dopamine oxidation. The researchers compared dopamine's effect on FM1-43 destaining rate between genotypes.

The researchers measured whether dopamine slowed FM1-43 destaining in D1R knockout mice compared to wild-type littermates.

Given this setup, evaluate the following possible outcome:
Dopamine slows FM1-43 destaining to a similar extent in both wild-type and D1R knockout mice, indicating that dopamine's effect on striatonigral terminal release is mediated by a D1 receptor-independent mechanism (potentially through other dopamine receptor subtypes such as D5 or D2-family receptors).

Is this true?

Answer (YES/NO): NO